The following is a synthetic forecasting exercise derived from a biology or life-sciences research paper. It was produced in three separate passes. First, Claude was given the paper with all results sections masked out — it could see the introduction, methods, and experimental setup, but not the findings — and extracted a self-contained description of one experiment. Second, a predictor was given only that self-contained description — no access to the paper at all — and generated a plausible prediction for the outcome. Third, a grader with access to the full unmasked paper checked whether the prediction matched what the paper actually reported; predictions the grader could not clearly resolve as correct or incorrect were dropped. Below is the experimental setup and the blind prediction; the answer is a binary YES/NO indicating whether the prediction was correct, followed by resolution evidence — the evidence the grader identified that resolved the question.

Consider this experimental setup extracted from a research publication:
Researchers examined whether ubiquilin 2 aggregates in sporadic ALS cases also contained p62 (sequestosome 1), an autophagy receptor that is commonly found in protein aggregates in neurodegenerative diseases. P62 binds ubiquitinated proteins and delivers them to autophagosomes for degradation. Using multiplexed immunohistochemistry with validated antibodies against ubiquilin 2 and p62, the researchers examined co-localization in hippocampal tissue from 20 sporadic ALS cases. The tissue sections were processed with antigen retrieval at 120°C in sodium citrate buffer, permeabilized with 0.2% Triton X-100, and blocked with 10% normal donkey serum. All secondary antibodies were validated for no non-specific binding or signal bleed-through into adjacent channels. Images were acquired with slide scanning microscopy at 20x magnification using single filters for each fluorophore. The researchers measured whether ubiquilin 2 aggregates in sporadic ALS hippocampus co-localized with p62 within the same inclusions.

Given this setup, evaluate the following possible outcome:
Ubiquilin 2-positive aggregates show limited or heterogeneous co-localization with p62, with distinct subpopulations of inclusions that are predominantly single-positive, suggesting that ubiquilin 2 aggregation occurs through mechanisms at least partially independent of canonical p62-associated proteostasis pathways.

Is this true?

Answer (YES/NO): NO